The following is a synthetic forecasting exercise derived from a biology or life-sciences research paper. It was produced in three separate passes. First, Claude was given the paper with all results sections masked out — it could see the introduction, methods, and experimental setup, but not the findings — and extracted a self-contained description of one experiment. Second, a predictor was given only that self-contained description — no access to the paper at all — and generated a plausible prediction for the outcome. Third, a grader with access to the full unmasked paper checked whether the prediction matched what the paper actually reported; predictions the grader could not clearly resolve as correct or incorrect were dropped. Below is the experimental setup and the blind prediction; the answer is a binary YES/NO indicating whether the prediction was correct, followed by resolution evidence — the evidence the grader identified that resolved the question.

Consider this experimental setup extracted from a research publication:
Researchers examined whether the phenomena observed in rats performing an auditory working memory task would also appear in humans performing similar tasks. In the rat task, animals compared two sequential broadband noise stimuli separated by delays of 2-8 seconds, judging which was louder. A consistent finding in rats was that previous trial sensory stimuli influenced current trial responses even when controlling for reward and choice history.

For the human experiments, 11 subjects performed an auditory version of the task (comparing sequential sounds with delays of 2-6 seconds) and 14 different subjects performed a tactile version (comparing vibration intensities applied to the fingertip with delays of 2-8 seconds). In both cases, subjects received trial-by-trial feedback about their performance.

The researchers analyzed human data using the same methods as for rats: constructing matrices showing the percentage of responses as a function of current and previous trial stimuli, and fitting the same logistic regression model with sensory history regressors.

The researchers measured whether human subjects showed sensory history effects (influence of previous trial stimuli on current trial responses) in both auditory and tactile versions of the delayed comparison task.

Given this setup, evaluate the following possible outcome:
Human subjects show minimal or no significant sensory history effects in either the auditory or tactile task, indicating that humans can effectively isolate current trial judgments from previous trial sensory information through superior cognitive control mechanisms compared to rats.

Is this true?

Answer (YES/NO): NO